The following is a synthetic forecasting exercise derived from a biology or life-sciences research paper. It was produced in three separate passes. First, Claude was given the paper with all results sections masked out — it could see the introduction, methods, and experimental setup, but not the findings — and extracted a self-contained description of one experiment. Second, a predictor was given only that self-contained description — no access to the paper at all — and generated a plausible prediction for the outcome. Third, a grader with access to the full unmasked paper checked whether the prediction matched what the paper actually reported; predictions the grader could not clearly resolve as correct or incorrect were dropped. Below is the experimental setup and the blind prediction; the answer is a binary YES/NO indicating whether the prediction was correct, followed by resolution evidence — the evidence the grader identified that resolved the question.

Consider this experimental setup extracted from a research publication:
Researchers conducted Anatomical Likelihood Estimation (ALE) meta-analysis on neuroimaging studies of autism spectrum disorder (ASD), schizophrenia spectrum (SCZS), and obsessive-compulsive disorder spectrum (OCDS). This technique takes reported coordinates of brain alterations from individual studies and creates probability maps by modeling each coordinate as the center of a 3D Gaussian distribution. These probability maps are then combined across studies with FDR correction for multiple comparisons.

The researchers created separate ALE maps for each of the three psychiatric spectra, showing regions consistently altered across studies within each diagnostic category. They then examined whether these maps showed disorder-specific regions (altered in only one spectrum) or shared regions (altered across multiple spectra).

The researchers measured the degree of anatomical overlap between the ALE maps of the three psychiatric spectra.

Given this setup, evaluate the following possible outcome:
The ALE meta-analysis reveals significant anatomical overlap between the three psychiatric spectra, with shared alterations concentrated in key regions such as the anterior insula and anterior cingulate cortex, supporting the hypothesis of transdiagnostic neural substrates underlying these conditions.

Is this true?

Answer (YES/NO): YES